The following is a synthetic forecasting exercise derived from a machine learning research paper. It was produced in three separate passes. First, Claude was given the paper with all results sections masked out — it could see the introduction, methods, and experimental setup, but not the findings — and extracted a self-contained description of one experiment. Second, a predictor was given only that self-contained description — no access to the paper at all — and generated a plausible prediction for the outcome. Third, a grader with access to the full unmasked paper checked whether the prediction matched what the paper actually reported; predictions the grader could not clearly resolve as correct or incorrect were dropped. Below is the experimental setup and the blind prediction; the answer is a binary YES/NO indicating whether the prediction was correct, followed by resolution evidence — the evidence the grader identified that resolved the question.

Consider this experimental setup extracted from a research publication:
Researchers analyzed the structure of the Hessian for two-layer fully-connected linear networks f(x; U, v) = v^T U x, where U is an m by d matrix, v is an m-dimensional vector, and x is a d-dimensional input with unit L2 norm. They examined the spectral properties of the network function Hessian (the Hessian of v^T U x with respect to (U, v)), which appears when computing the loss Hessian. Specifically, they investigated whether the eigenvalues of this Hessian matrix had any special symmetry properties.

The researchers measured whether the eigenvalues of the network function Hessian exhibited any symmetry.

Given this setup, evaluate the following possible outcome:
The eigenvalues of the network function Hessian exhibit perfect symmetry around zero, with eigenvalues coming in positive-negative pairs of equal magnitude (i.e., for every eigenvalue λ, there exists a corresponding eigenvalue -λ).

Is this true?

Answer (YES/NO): YES